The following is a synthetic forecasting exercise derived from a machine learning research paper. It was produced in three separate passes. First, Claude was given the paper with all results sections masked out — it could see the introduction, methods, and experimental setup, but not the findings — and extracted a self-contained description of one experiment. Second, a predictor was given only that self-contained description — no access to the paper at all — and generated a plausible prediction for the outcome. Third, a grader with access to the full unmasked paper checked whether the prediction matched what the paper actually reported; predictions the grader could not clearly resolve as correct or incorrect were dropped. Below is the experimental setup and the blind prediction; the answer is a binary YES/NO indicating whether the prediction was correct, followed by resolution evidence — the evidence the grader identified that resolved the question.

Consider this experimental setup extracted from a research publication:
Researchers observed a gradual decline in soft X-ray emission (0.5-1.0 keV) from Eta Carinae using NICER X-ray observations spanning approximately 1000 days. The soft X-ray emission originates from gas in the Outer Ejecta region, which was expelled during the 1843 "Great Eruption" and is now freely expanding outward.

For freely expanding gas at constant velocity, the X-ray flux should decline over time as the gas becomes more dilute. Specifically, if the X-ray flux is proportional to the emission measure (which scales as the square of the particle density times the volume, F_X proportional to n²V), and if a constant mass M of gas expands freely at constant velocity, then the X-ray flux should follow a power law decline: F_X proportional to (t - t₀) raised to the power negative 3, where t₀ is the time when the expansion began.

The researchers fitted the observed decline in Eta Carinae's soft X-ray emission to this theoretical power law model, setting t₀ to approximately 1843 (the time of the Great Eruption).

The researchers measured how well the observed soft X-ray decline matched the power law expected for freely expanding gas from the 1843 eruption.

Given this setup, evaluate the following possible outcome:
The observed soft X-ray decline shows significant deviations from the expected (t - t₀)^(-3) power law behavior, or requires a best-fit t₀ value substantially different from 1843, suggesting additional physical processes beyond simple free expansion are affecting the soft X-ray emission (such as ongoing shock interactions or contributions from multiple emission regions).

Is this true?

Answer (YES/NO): NO